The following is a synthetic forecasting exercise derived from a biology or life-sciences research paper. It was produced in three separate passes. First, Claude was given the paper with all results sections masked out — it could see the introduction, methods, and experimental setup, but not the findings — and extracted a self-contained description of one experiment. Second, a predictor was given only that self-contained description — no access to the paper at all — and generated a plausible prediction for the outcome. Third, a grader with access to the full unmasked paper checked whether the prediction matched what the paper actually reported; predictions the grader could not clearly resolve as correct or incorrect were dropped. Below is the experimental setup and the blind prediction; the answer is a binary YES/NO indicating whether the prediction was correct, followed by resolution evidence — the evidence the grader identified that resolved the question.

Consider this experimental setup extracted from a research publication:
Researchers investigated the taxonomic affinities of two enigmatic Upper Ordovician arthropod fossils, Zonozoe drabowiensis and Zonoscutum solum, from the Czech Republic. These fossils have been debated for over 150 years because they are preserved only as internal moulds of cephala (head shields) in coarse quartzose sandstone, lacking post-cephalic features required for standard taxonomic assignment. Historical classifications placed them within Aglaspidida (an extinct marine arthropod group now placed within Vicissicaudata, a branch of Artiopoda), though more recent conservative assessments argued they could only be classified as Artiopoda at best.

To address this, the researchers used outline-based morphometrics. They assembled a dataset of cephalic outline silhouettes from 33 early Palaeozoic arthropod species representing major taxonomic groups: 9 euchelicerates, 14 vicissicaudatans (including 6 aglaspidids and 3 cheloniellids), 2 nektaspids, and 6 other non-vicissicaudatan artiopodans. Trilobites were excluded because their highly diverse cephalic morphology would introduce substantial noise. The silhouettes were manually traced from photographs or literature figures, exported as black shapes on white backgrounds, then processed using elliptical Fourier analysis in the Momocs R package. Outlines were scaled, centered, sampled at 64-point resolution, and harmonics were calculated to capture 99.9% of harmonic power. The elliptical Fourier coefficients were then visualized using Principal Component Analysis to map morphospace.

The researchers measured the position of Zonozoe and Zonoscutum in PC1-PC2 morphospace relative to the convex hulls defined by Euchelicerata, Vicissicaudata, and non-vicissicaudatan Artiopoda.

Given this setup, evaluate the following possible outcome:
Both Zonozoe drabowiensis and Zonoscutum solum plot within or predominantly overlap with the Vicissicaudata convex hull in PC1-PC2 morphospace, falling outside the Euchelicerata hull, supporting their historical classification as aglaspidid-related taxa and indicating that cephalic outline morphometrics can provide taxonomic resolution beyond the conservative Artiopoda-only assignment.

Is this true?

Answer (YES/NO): YES